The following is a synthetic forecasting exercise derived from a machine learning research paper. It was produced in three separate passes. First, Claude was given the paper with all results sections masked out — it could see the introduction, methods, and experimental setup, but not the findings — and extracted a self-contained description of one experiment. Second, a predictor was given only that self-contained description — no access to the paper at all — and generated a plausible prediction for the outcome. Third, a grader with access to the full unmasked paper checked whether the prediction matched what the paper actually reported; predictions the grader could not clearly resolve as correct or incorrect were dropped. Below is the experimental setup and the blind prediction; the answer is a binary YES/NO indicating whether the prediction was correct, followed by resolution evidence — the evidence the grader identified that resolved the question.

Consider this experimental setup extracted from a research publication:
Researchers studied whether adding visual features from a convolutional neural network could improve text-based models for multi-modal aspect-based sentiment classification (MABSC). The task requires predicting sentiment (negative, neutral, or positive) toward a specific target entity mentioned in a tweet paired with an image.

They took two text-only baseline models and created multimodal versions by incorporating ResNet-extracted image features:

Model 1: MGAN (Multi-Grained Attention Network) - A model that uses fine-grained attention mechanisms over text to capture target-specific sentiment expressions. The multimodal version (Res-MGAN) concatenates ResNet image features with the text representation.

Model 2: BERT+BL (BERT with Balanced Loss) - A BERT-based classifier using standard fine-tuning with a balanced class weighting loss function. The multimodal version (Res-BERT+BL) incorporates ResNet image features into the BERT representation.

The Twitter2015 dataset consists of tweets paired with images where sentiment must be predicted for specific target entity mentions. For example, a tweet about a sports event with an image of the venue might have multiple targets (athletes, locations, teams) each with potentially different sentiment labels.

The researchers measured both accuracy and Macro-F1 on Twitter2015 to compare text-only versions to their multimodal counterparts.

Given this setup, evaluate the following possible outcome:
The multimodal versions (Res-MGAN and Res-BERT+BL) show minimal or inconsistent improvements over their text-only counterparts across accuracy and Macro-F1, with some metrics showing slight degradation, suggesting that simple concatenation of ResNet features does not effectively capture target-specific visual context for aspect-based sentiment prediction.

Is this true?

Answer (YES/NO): YES